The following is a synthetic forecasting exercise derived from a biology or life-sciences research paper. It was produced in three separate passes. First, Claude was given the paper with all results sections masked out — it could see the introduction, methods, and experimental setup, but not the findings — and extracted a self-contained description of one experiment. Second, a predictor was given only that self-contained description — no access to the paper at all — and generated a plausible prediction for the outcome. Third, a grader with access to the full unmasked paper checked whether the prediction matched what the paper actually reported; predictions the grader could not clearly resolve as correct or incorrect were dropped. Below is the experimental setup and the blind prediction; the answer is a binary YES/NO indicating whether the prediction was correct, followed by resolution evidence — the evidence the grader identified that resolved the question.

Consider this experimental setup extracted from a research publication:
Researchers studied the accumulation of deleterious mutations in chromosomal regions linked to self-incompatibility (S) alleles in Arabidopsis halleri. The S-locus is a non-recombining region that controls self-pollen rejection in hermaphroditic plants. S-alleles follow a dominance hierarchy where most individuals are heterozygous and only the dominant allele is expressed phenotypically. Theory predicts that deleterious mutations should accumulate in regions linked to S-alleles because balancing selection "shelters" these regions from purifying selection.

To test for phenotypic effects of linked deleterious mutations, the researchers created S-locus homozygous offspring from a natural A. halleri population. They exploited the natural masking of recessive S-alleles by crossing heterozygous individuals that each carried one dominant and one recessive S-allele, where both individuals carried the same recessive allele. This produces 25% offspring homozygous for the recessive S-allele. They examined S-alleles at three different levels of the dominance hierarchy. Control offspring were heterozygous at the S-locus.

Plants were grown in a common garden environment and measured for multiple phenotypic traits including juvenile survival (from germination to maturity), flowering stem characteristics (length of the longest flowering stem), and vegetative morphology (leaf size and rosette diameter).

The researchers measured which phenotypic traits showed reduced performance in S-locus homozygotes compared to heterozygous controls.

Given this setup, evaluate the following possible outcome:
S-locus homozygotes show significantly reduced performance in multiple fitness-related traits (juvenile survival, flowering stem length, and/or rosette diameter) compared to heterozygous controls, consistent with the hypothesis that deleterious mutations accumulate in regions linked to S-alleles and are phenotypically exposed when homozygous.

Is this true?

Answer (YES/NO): NO